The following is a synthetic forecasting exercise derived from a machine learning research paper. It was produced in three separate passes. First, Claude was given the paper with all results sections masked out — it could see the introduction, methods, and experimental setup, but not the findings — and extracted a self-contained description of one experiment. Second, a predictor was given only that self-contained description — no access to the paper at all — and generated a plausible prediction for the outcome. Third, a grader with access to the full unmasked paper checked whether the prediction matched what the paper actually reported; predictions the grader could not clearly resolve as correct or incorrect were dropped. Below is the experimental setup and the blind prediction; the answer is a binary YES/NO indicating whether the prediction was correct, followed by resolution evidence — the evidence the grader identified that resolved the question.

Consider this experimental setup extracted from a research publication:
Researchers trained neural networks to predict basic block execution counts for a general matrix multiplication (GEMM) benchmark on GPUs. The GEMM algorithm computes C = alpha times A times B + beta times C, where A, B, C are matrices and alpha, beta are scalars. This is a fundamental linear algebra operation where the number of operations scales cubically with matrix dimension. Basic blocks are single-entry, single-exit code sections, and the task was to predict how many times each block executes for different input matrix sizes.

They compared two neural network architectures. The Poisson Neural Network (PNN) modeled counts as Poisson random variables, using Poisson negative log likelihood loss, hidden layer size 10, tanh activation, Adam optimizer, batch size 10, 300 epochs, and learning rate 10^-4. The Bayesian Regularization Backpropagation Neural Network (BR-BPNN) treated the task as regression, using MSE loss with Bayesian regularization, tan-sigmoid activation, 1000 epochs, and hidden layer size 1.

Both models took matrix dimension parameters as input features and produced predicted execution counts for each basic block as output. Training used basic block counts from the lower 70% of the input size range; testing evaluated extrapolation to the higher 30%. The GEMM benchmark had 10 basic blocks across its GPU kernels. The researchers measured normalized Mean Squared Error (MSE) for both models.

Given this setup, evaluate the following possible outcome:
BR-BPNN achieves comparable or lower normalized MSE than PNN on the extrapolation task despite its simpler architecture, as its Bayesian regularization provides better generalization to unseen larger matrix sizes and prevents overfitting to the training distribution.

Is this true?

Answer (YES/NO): YES